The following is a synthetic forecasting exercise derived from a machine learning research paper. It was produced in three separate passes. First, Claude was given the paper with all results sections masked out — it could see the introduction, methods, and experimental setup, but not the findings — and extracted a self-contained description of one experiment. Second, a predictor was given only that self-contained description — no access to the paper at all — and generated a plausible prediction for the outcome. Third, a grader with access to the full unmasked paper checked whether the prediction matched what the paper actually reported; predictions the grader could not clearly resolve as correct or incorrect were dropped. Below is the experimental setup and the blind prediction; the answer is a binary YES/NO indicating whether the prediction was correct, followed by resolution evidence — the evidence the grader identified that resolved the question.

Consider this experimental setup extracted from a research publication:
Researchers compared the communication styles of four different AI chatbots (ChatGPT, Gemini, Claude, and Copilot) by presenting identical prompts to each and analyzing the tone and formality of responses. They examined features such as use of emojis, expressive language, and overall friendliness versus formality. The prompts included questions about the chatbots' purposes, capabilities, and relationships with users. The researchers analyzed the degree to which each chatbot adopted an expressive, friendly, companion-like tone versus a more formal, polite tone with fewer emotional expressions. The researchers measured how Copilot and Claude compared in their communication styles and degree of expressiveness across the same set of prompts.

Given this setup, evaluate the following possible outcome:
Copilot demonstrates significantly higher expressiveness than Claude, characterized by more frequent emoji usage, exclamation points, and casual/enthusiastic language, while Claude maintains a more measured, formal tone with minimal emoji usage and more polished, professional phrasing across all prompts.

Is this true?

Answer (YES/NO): YES